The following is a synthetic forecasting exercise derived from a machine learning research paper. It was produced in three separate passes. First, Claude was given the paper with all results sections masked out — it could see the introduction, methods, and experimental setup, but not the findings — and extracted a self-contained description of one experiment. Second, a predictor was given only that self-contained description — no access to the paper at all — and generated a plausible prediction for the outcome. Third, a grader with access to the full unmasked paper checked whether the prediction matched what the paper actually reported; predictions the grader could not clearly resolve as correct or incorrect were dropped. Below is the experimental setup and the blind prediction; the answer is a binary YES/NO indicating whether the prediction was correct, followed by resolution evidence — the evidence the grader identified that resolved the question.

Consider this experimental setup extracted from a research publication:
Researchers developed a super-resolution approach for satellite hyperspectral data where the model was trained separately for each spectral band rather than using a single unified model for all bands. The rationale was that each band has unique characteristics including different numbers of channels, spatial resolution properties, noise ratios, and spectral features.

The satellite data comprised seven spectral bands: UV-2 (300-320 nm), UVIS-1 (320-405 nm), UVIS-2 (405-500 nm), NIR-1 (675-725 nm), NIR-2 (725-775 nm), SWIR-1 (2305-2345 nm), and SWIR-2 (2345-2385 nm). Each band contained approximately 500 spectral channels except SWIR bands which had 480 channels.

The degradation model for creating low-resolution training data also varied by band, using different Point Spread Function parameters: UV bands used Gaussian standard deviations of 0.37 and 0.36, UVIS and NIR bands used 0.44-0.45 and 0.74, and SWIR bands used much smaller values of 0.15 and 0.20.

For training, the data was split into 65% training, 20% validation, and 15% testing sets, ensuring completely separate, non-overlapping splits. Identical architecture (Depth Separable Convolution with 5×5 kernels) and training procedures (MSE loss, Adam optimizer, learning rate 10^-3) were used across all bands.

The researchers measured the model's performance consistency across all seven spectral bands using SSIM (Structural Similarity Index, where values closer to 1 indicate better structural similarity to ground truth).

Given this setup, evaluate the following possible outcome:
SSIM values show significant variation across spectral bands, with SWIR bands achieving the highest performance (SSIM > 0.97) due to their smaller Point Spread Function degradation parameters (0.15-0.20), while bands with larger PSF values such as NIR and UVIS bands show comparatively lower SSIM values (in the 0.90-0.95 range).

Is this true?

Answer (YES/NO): NO